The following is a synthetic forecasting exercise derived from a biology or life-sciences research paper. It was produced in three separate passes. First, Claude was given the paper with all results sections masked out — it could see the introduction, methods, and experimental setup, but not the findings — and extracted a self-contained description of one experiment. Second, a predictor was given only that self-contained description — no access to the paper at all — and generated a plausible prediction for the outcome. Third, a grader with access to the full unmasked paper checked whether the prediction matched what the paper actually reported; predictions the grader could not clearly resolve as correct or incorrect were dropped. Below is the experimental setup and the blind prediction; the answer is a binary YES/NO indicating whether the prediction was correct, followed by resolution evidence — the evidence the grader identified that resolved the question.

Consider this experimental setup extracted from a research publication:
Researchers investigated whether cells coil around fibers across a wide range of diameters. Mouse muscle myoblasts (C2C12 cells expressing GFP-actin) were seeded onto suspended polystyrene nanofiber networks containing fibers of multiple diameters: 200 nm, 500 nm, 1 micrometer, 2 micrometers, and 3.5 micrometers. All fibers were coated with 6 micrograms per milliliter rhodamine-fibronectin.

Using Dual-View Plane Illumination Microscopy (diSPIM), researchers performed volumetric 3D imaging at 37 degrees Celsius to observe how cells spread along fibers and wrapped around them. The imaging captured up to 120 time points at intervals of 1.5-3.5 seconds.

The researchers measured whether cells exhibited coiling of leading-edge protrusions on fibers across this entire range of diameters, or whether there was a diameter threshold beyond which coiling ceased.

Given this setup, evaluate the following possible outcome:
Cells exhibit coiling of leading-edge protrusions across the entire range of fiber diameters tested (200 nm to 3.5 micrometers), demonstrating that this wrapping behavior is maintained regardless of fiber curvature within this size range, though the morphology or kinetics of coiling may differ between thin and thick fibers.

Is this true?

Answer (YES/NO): NO